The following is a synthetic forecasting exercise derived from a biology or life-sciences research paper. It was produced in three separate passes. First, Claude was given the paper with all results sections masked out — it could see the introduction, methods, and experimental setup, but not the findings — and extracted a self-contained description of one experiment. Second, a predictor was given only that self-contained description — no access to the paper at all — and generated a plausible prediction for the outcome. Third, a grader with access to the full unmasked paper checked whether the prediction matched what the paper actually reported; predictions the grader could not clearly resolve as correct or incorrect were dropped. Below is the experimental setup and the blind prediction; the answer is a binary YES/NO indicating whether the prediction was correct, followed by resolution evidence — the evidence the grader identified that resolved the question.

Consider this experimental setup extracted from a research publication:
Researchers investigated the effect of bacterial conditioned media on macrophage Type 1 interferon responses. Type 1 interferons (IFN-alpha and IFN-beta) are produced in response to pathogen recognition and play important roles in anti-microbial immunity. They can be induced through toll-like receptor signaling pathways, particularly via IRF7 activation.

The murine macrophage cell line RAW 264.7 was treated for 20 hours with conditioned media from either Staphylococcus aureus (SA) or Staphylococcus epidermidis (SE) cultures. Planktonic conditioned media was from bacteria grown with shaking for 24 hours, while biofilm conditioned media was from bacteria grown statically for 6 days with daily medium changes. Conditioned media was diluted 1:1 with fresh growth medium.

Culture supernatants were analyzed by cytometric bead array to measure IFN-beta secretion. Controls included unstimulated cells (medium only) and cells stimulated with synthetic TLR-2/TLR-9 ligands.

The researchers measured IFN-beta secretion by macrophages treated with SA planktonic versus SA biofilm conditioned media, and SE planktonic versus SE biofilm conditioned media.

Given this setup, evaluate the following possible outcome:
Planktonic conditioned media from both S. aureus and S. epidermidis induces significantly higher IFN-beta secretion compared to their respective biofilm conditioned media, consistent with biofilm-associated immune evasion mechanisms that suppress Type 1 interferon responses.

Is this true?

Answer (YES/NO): YES